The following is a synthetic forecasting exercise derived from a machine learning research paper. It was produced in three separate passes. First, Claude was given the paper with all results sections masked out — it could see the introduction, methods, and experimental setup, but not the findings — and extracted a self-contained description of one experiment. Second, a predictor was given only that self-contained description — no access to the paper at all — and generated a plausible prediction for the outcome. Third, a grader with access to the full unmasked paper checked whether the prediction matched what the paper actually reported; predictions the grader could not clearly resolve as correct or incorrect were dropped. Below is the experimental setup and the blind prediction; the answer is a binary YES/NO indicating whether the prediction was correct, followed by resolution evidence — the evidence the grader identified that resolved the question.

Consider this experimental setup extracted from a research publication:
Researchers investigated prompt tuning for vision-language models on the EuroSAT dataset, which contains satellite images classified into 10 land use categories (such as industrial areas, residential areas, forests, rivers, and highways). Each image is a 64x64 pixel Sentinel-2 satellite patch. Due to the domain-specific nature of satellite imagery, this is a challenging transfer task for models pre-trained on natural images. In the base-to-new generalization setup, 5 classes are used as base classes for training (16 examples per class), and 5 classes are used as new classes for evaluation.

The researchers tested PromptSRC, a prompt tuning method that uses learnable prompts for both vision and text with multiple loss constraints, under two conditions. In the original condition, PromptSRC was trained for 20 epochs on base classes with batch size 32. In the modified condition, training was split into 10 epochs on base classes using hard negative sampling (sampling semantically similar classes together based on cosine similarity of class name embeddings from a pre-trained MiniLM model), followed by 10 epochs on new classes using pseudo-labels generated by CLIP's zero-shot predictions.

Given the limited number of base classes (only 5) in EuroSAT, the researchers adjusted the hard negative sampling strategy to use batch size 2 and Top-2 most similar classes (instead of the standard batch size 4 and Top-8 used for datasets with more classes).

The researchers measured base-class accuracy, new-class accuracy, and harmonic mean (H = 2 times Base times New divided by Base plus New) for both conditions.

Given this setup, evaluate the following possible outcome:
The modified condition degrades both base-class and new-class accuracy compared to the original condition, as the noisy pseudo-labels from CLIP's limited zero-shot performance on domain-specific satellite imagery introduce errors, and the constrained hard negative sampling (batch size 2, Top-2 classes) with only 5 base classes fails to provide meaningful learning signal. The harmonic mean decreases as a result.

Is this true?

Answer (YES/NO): NO